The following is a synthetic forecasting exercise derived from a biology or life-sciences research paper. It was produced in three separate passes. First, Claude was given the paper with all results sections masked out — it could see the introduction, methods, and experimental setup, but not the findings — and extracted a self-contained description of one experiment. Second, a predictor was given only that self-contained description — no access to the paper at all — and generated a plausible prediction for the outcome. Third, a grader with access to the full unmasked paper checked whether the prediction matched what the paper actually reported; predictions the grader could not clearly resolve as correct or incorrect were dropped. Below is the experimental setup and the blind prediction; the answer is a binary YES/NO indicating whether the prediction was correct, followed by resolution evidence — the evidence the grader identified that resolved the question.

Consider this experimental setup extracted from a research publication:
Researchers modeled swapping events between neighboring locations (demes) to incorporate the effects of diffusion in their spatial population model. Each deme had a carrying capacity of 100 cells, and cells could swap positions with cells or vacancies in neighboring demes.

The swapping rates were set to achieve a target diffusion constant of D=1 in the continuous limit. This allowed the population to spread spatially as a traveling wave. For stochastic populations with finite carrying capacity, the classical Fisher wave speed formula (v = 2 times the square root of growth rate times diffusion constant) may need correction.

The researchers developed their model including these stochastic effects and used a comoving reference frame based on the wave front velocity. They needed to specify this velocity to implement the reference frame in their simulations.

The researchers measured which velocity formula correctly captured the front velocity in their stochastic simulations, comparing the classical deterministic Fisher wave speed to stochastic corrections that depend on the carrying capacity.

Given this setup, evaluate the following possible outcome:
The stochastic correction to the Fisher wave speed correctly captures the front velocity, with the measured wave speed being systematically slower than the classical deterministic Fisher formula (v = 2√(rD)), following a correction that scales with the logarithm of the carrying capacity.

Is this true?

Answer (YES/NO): NO